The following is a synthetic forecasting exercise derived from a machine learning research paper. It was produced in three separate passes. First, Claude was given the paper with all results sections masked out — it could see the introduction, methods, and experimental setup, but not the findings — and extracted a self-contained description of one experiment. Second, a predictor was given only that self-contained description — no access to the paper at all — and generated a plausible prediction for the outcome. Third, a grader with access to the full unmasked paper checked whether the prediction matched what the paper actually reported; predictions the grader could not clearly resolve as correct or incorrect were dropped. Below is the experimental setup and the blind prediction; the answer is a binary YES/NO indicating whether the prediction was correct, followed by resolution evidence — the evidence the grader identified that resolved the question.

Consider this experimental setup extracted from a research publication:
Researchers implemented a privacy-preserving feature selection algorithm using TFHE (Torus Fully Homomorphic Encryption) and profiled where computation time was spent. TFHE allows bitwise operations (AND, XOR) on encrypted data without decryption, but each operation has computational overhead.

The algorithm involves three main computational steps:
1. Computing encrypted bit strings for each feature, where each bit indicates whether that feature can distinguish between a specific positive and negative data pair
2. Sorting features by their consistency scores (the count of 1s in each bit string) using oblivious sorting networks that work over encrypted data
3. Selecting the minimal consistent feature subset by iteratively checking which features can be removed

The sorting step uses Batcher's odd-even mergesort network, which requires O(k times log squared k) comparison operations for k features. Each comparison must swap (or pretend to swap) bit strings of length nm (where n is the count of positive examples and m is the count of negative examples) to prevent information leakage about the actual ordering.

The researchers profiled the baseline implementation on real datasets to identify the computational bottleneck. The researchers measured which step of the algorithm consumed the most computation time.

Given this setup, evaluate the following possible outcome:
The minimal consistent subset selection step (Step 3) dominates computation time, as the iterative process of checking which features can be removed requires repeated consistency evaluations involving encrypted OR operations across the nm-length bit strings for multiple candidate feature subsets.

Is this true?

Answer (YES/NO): NO